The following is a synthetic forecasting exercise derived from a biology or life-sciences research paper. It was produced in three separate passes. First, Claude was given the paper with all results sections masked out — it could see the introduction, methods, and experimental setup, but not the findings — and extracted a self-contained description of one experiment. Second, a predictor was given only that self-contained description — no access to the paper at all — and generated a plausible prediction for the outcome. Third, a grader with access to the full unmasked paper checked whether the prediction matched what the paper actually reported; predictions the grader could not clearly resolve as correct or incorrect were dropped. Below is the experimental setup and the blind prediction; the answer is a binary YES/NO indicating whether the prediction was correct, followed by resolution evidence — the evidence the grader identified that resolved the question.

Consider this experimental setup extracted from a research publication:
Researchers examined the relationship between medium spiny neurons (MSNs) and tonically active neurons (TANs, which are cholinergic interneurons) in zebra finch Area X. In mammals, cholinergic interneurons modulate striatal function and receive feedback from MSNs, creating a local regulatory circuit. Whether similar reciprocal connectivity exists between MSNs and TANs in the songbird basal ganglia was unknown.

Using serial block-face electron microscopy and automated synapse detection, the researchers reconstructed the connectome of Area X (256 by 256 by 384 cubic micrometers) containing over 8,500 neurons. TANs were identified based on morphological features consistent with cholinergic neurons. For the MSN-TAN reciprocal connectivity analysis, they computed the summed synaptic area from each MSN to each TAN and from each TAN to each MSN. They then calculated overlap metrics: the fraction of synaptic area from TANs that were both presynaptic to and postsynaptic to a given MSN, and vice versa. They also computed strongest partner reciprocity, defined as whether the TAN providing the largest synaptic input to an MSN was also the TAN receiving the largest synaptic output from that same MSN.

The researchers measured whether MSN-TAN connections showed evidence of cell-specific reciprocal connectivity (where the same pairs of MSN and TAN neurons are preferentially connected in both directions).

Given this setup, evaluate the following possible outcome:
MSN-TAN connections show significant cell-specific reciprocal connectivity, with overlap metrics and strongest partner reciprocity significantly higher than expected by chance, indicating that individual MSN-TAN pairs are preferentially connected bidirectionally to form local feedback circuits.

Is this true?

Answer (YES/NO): NO